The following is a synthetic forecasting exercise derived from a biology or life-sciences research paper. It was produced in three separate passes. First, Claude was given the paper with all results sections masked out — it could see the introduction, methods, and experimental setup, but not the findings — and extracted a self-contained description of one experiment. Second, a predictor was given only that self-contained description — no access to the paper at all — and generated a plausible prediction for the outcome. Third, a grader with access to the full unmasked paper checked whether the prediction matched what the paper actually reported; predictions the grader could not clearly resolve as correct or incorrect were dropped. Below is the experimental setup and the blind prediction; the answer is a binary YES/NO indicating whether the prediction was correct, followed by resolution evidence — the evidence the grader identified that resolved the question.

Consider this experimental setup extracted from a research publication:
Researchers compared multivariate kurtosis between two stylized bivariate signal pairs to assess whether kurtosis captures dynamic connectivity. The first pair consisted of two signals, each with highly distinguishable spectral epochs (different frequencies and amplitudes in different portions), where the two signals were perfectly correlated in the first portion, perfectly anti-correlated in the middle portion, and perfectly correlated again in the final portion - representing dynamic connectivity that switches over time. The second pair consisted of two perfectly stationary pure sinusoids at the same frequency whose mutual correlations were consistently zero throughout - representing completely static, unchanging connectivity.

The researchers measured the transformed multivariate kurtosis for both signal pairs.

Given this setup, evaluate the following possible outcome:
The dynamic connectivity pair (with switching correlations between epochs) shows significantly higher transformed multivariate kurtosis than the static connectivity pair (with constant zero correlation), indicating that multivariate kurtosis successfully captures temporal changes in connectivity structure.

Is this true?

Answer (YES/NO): NO